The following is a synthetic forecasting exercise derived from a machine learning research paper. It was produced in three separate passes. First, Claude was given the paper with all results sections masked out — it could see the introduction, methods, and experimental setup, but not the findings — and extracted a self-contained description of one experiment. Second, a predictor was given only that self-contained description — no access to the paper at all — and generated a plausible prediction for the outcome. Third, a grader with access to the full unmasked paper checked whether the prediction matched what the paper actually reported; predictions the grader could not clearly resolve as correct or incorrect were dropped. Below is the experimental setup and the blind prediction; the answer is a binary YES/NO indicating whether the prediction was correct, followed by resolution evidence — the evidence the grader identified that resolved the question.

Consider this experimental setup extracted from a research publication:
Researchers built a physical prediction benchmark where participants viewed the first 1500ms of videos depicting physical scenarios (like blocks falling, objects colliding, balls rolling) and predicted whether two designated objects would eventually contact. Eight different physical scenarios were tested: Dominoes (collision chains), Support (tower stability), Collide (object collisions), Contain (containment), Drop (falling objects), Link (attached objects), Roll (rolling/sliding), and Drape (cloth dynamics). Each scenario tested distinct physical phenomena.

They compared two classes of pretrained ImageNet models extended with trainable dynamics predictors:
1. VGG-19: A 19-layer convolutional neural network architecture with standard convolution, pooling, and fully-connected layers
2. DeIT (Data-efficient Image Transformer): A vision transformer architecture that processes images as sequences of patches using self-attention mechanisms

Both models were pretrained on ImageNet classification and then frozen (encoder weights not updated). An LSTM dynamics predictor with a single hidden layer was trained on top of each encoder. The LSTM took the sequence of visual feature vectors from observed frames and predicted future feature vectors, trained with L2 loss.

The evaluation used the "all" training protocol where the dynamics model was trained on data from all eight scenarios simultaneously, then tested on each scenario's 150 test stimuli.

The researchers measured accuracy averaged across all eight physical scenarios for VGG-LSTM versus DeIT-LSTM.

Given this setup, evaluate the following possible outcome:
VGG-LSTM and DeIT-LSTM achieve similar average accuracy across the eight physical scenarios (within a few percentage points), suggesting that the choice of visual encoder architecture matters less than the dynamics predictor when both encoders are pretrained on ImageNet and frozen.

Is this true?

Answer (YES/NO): NO